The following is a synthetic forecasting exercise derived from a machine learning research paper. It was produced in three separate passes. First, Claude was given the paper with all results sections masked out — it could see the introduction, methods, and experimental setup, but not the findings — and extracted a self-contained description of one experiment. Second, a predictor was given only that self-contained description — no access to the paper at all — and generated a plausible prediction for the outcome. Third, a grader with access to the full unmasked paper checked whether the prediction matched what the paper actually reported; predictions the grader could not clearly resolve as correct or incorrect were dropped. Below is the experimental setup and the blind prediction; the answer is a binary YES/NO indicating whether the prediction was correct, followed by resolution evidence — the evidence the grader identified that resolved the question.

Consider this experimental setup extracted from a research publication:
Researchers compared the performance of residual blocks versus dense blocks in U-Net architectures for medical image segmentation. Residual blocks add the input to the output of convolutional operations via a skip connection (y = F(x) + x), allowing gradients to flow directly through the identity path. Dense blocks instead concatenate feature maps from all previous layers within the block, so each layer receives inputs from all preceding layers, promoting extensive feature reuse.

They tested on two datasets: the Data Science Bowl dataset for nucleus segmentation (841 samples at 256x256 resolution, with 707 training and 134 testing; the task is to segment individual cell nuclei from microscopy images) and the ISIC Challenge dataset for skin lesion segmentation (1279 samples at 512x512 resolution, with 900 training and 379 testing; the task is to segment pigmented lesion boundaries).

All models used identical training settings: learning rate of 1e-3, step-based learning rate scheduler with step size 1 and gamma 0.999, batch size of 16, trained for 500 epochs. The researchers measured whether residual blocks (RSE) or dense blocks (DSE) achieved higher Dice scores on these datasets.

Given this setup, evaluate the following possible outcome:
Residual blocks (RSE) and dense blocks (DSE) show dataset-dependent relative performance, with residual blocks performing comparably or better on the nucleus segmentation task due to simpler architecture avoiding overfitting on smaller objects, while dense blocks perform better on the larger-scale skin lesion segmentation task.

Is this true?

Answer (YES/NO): NO